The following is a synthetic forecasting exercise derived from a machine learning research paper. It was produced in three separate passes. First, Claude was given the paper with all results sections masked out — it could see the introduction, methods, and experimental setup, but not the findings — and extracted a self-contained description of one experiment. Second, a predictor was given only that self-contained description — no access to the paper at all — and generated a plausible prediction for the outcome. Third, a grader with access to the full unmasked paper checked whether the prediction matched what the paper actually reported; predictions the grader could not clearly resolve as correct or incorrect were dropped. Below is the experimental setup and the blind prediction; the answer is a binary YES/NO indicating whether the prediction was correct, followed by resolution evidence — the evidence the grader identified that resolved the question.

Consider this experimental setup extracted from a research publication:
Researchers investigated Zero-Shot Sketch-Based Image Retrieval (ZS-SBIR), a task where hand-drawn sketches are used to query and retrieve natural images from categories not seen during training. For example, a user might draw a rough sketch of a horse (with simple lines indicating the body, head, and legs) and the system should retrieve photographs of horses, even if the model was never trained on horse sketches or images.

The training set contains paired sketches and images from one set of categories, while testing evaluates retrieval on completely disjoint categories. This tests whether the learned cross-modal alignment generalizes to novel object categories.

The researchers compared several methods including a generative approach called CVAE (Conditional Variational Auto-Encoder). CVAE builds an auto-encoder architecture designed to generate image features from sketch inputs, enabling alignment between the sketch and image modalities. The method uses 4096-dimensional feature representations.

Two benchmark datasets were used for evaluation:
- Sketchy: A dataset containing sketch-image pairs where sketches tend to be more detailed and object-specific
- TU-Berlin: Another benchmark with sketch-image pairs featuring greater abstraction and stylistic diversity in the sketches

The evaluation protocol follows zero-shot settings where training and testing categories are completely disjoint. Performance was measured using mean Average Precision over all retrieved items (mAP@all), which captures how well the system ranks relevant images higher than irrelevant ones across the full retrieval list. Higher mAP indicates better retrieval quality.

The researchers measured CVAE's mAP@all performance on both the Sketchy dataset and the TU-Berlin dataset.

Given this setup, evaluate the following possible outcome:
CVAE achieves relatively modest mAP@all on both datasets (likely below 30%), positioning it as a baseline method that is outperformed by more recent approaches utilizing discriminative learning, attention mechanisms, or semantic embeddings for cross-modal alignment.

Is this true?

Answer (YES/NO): YES